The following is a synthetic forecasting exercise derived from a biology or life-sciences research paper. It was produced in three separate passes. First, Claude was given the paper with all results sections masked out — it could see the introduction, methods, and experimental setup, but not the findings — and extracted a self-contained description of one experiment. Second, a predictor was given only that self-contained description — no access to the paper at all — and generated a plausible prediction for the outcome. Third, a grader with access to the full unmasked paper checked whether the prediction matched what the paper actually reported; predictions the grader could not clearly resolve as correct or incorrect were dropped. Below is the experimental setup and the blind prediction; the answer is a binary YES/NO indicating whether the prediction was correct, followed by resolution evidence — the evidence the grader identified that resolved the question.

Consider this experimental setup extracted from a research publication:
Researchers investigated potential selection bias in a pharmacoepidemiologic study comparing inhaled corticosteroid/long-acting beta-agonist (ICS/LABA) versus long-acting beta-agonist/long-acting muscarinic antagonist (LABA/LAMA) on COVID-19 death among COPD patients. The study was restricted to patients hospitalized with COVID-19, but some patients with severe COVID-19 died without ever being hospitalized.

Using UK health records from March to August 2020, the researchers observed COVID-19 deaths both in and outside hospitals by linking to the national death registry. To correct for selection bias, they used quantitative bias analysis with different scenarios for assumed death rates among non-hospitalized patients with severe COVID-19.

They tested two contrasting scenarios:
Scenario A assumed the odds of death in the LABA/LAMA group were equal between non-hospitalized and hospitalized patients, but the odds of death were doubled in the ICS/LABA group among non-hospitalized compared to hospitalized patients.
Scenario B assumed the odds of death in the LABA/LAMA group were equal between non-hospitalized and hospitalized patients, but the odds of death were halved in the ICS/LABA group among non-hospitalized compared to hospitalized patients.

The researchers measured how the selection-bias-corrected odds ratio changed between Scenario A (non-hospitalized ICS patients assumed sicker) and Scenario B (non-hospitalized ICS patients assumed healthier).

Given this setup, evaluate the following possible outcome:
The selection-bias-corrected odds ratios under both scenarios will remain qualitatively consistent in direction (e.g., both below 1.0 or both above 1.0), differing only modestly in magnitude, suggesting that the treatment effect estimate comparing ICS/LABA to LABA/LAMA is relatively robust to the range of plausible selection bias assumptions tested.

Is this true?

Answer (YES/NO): NO